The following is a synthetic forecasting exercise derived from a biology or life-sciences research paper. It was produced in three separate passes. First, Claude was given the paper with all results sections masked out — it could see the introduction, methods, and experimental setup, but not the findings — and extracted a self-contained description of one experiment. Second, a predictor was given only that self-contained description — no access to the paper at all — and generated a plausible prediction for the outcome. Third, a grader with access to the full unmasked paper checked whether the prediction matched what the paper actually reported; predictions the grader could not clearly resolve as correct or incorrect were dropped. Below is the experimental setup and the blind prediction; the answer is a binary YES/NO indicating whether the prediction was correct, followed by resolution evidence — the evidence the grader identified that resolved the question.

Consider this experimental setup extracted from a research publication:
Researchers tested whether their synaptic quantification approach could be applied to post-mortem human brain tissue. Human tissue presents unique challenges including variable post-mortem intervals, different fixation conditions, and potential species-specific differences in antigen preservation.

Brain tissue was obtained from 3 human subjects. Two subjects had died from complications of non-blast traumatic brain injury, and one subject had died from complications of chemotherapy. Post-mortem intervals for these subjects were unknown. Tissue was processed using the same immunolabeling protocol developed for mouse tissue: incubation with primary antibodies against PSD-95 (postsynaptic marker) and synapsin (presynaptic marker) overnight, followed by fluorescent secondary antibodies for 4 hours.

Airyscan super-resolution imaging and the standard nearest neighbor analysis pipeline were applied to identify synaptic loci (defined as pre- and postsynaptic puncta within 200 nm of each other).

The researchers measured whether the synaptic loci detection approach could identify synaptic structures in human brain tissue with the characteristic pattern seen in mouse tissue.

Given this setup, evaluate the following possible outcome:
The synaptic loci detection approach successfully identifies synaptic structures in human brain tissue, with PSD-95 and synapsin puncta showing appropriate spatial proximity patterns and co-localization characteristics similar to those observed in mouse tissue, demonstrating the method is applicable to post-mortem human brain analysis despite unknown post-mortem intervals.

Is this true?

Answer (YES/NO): YES